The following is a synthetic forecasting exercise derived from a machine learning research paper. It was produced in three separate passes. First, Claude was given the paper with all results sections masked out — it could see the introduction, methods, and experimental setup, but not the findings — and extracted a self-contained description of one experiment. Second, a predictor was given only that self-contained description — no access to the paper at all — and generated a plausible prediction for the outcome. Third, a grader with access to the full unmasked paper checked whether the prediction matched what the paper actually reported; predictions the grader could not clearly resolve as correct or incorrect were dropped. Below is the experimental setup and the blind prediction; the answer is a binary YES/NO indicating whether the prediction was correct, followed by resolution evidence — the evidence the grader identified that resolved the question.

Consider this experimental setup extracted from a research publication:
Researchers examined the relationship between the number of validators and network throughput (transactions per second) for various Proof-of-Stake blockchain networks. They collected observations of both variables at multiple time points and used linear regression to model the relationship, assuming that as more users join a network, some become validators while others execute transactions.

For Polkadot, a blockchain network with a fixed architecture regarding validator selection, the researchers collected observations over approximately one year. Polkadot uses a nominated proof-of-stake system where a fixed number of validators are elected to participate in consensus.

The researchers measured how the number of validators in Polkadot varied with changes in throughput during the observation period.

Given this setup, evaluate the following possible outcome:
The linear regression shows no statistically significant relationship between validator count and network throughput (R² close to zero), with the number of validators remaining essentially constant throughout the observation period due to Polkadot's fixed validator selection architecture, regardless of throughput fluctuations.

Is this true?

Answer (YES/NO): YES